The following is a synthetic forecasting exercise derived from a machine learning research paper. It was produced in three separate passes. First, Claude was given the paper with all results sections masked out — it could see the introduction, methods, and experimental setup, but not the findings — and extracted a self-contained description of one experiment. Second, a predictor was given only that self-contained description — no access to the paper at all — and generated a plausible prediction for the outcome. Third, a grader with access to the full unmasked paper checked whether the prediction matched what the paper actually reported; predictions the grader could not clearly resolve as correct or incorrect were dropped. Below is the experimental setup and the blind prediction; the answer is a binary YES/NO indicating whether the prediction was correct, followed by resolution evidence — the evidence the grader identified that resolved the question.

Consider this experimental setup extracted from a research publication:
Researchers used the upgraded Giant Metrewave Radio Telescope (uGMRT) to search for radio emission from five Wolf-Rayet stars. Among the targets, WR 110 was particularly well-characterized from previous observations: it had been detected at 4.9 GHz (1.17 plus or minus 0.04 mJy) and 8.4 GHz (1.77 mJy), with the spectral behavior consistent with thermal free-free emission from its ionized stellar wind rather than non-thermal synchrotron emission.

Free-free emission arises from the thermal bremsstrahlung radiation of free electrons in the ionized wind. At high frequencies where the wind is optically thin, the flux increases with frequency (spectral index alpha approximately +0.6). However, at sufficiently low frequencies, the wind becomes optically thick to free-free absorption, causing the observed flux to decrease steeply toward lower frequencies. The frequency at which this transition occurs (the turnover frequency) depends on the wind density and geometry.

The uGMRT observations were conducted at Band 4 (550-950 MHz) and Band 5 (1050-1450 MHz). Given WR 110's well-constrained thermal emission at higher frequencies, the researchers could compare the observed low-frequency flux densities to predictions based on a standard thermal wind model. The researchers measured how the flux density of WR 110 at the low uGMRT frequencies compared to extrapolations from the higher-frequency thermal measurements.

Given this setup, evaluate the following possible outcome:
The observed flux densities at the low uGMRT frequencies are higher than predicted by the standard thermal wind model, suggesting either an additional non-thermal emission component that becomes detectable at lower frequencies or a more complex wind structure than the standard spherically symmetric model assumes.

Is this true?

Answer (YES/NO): NO